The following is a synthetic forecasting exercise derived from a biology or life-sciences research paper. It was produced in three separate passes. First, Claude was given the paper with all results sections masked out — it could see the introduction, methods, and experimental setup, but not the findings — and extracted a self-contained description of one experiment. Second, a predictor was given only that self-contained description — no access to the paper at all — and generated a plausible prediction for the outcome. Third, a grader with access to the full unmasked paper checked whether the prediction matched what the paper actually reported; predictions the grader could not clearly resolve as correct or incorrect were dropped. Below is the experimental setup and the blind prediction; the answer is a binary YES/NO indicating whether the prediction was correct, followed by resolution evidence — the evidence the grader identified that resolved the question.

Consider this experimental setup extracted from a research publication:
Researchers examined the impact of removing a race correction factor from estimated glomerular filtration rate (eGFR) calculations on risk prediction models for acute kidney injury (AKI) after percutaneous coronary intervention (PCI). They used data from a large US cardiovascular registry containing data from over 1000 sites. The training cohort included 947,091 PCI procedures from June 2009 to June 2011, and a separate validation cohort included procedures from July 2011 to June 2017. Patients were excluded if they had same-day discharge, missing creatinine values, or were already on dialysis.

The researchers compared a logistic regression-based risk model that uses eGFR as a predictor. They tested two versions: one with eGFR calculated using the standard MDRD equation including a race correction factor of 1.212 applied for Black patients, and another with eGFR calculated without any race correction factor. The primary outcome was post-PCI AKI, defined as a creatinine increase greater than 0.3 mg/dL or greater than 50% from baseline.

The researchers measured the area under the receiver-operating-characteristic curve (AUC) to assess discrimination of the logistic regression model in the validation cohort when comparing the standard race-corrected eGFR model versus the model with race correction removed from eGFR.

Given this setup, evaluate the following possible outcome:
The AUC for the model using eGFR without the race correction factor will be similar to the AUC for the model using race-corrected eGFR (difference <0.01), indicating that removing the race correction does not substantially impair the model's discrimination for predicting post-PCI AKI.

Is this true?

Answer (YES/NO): YES